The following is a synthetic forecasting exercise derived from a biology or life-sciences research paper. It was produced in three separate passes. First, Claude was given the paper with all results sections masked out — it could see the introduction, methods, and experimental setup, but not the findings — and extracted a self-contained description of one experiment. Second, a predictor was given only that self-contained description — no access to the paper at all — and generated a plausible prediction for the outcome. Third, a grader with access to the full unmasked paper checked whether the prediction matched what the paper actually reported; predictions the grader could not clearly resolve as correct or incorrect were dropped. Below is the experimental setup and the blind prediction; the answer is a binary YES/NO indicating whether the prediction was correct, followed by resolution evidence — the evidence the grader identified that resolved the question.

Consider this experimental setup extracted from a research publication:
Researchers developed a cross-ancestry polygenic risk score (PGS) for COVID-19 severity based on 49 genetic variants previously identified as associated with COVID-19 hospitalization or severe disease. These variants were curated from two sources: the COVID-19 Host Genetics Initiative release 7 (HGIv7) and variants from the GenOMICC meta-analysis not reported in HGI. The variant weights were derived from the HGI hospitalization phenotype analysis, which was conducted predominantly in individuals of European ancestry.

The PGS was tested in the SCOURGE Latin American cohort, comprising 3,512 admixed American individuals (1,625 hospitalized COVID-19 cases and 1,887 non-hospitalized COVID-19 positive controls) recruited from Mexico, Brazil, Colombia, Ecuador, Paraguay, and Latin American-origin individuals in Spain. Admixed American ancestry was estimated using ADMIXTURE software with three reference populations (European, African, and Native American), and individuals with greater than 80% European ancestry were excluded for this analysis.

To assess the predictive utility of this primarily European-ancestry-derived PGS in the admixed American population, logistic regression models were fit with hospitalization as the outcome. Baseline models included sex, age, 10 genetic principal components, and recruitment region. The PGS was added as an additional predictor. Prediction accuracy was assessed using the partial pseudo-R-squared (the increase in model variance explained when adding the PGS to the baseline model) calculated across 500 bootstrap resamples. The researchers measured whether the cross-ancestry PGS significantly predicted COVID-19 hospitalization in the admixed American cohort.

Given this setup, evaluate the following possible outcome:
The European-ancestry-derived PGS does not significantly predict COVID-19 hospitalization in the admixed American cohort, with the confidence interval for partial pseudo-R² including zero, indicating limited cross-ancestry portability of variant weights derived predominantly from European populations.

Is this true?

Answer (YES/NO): NO